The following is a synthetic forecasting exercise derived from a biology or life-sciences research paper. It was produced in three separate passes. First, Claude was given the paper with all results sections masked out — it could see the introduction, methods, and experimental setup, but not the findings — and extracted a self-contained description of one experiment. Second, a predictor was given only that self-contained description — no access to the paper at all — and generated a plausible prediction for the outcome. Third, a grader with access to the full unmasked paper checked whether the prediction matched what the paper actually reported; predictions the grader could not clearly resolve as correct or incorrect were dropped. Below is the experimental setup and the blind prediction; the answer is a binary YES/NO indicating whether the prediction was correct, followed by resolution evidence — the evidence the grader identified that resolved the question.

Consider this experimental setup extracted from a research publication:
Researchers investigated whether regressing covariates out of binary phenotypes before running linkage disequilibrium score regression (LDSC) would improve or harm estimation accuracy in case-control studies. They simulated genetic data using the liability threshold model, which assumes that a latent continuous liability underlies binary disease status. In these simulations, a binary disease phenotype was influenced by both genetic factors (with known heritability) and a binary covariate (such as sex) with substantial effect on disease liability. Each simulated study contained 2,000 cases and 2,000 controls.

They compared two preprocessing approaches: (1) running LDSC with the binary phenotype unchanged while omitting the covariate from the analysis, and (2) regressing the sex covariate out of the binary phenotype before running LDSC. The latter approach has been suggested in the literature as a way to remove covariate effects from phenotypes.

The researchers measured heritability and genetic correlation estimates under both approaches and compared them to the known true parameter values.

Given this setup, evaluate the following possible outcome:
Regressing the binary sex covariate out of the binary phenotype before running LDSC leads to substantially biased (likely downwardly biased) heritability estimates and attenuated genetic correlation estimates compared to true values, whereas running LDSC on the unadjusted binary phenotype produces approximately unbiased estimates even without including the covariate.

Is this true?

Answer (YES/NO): NO